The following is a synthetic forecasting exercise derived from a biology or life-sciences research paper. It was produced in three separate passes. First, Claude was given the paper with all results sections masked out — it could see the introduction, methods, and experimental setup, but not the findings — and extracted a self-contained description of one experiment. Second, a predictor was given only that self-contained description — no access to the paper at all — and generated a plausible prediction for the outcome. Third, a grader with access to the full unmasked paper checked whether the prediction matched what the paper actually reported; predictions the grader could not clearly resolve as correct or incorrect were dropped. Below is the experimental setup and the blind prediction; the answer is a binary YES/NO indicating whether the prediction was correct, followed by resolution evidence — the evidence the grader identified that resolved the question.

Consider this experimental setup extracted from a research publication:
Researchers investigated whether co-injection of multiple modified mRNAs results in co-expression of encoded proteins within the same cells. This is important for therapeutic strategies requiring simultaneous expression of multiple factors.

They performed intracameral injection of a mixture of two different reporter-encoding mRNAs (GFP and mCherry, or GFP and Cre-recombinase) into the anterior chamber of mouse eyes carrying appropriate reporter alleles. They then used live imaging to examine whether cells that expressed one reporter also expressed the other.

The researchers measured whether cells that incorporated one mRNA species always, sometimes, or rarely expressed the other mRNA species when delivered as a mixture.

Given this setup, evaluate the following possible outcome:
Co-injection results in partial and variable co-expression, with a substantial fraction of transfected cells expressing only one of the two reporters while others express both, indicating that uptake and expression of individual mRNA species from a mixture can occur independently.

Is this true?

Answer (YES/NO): NO